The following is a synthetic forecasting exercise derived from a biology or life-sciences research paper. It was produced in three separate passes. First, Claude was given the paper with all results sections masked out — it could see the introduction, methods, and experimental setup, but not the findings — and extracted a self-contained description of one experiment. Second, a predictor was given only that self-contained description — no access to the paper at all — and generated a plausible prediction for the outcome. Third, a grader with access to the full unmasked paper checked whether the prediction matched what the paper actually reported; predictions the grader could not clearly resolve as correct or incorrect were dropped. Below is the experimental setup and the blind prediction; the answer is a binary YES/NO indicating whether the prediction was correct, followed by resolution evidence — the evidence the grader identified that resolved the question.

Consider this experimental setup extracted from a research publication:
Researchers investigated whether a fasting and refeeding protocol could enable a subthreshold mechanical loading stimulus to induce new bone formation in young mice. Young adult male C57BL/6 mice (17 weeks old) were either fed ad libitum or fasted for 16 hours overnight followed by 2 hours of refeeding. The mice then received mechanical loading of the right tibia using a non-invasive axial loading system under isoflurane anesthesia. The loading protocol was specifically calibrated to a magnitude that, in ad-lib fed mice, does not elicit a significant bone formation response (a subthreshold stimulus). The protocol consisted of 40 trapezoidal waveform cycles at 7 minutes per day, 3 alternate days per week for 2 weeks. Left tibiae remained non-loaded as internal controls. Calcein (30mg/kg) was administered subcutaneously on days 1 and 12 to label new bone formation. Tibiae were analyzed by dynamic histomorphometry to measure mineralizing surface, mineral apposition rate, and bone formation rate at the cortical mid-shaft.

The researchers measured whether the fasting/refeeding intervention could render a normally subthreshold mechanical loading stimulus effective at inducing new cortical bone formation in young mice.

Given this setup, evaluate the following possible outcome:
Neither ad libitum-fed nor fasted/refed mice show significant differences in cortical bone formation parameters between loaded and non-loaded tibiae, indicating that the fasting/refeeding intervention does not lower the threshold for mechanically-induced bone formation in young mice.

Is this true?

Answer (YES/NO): NO